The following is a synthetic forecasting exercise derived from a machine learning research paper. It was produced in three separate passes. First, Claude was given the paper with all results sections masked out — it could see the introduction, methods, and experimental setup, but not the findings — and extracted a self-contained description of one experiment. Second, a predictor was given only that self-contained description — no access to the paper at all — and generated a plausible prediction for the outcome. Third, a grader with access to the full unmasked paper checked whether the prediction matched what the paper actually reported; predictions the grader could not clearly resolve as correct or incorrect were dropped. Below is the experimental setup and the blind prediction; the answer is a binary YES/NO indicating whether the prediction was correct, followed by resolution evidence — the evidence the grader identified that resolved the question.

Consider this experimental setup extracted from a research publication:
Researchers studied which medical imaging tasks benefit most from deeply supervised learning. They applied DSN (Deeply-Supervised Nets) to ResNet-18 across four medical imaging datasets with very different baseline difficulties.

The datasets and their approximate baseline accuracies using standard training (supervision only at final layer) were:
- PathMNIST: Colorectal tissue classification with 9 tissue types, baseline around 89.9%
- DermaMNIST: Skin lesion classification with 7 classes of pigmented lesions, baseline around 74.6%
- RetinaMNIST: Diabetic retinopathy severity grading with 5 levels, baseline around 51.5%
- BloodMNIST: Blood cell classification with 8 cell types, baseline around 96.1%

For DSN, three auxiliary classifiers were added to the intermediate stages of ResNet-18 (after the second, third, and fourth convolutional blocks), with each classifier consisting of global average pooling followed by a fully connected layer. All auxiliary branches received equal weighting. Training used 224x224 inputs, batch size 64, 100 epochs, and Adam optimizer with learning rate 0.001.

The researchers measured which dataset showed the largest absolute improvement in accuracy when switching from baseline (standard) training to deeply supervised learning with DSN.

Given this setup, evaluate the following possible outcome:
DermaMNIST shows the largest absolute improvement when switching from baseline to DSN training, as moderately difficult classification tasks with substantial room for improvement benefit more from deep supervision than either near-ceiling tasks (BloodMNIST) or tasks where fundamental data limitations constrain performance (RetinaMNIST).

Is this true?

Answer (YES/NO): NO